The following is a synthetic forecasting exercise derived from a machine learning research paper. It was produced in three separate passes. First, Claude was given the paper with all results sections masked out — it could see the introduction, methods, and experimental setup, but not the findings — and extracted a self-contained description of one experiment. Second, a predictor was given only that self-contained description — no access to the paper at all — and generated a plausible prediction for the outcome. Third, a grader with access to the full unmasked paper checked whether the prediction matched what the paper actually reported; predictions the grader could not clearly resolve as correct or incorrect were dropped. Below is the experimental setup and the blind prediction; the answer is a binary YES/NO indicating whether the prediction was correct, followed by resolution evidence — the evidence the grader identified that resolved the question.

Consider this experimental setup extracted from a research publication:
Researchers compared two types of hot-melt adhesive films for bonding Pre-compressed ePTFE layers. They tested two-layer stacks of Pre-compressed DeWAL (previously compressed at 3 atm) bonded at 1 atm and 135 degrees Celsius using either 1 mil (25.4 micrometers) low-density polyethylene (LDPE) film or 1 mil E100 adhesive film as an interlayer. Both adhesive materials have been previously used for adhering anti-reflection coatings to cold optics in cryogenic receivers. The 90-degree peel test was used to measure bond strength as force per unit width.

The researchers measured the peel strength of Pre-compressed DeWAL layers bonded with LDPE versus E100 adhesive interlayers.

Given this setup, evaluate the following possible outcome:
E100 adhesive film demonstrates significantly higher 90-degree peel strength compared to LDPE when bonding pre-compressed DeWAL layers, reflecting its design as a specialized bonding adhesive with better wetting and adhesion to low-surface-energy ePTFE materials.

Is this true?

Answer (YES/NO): NO